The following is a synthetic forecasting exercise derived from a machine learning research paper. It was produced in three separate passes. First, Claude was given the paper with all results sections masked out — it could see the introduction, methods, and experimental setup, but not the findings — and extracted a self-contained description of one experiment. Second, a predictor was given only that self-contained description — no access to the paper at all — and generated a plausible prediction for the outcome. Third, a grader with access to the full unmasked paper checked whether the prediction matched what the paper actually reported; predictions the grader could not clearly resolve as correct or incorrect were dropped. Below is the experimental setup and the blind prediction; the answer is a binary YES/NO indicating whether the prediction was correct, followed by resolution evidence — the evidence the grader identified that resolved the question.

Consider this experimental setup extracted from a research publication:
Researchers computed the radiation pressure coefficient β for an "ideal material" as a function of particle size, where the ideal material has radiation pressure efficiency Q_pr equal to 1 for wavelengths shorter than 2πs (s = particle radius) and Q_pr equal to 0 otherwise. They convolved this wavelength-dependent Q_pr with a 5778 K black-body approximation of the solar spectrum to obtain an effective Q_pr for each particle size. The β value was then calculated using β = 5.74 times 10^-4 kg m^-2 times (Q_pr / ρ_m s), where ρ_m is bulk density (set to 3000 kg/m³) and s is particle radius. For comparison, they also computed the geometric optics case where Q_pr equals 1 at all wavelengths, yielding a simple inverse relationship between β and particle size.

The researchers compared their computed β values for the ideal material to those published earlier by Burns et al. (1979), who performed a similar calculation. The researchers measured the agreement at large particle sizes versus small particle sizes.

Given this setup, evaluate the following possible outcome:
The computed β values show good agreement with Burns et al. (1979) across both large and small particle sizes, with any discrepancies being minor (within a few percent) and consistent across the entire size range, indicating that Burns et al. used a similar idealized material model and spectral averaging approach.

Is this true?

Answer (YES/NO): NO